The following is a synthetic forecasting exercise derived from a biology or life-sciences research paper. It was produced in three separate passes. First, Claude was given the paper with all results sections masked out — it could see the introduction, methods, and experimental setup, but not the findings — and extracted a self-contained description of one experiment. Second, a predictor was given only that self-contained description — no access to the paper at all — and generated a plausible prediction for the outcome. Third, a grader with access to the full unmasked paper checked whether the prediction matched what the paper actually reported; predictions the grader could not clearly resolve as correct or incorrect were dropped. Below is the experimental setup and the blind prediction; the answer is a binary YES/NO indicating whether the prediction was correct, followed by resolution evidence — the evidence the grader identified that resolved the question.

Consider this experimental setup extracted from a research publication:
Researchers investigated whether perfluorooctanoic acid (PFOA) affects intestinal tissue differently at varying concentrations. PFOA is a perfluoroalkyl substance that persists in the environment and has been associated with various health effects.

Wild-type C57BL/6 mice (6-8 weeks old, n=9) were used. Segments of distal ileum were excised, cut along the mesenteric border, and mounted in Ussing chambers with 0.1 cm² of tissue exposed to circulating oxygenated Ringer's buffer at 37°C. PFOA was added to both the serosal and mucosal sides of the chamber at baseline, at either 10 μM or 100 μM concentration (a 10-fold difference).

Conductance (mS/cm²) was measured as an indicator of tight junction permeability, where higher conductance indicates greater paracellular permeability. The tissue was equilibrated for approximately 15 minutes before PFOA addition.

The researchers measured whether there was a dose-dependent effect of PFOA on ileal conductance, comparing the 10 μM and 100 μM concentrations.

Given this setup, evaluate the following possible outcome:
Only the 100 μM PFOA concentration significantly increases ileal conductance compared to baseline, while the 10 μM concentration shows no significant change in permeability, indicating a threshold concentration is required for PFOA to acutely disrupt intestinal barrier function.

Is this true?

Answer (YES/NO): YES